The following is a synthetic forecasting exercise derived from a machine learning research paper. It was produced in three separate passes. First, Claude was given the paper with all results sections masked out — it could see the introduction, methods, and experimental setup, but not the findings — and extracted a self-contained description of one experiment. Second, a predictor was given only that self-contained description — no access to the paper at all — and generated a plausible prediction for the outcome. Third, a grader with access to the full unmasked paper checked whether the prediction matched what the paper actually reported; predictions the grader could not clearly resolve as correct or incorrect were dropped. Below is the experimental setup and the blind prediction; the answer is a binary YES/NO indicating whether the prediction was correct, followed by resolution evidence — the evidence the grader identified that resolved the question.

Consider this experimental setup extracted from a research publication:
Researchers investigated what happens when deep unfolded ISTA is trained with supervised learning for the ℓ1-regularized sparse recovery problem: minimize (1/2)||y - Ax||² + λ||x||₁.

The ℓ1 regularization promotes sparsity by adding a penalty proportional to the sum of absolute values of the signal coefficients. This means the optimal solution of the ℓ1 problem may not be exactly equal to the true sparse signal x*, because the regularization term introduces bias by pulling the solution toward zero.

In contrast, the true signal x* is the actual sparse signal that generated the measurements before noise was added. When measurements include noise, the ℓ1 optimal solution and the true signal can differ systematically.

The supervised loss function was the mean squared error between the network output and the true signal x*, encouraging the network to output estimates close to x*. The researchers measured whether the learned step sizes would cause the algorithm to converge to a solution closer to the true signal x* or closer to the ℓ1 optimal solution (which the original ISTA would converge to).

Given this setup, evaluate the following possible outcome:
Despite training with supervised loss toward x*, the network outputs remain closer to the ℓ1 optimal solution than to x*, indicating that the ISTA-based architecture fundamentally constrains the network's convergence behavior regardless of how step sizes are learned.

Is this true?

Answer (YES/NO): NO